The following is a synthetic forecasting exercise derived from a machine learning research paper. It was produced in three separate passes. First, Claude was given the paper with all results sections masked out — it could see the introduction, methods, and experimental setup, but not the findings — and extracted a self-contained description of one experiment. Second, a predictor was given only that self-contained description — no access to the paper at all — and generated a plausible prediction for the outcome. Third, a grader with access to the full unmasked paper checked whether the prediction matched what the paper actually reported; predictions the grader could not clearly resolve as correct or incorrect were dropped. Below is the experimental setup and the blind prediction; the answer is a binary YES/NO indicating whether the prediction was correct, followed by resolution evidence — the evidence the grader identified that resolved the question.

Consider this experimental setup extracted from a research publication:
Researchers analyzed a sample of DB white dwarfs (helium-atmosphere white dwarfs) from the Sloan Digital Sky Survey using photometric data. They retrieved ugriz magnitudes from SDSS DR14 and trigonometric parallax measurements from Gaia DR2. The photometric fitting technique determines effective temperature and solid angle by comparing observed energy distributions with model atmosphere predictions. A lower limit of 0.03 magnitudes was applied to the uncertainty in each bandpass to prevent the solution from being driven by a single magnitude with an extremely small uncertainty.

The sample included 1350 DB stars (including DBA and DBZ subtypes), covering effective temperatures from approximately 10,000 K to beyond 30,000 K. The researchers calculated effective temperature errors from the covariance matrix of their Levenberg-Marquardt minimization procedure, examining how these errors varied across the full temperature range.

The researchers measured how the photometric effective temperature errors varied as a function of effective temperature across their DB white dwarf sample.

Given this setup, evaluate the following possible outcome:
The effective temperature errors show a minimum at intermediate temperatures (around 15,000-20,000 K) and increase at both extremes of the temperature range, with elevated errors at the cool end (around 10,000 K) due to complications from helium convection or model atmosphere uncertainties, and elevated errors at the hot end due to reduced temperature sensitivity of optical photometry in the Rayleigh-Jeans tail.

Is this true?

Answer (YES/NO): NO